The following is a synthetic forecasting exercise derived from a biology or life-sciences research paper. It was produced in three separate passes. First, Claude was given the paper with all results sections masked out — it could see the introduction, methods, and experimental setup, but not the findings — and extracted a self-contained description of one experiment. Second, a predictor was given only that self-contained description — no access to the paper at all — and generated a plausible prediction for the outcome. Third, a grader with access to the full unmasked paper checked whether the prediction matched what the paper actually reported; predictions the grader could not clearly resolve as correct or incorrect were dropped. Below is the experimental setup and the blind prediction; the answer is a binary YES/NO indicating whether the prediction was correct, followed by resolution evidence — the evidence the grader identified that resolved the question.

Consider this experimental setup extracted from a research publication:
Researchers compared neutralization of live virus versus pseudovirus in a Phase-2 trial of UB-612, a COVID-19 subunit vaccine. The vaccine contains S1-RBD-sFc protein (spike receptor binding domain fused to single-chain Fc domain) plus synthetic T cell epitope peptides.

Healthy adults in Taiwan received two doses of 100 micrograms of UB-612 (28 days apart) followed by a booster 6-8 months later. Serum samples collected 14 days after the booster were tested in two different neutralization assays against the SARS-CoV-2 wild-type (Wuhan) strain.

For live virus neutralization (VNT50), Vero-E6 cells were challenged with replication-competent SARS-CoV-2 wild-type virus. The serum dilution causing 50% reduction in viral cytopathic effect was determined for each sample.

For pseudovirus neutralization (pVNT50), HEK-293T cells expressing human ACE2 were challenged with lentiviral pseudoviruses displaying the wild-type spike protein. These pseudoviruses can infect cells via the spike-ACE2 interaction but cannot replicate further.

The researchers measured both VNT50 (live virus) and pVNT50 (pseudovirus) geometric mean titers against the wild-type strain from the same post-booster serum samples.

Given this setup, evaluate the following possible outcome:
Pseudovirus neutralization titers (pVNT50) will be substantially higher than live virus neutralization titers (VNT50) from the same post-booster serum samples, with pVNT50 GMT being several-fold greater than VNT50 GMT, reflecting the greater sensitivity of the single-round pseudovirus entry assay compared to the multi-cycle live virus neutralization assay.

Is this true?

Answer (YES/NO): YES